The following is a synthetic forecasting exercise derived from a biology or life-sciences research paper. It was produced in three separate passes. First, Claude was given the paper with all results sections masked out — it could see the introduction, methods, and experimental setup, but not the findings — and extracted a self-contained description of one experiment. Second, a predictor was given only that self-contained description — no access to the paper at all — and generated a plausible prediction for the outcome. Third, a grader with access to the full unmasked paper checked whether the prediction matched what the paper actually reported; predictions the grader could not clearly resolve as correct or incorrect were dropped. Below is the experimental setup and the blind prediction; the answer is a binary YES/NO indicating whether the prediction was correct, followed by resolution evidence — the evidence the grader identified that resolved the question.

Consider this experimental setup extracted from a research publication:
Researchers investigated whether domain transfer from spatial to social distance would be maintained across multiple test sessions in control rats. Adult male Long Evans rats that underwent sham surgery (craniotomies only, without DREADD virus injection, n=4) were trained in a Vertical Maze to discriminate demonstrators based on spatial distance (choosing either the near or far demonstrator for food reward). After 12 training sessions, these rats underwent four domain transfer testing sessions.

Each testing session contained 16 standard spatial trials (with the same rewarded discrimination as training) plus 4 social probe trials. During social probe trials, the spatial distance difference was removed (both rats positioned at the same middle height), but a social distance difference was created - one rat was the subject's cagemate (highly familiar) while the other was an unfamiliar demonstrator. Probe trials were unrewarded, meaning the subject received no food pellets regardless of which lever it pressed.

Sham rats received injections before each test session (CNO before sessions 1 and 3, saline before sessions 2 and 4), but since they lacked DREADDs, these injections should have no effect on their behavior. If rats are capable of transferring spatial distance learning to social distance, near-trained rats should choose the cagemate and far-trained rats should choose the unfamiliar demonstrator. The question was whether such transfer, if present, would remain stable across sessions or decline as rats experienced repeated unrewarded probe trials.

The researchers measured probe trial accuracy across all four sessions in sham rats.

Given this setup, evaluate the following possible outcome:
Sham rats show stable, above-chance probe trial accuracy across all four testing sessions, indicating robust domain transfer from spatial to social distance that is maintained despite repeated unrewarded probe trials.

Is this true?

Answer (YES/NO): NO